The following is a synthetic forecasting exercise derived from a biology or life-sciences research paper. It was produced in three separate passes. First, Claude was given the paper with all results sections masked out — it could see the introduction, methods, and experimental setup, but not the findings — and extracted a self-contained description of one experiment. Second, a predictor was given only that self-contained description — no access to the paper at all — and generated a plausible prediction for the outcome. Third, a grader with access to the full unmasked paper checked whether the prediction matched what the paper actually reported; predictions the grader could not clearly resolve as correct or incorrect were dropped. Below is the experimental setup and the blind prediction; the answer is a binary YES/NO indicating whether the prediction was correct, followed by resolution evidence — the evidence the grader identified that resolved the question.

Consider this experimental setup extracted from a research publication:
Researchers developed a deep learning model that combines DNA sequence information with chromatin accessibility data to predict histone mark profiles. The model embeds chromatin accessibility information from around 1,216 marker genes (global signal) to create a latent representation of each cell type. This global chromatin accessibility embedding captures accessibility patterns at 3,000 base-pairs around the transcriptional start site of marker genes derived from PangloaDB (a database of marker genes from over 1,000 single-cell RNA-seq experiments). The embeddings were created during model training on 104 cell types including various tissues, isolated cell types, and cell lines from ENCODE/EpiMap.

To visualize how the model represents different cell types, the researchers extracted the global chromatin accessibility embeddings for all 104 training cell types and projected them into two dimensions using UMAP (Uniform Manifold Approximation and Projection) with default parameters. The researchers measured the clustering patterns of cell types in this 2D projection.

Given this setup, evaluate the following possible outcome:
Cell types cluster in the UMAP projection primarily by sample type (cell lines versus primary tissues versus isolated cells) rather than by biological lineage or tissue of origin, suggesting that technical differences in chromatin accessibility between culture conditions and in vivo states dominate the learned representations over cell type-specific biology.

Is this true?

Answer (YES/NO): NO